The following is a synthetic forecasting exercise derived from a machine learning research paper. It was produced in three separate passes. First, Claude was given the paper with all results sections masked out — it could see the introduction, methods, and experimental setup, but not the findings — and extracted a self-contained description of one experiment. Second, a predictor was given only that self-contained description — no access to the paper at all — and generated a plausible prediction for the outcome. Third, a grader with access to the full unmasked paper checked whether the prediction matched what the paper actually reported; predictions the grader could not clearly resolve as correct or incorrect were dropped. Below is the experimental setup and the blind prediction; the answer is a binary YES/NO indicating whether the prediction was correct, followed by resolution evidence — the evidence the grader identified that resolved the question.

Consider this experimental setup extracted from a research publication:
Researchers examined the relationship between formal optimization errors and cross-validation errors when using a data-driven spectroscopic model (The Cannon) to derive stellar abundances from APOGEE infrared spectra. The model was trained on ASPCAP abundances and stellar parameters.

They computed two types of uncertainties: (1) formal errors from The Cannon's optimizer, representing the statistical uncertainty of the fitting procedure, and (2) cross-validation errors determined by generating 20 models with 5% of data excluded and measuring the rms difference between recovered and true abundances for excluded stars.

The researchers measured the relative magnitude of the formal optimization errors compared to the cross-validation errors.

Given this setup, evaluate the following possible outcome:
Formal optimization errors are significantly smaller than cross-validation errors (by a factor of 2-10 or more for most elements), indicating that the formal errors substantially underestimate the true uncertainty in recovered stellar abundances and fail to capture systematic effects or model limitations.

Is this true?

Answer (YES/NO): YES